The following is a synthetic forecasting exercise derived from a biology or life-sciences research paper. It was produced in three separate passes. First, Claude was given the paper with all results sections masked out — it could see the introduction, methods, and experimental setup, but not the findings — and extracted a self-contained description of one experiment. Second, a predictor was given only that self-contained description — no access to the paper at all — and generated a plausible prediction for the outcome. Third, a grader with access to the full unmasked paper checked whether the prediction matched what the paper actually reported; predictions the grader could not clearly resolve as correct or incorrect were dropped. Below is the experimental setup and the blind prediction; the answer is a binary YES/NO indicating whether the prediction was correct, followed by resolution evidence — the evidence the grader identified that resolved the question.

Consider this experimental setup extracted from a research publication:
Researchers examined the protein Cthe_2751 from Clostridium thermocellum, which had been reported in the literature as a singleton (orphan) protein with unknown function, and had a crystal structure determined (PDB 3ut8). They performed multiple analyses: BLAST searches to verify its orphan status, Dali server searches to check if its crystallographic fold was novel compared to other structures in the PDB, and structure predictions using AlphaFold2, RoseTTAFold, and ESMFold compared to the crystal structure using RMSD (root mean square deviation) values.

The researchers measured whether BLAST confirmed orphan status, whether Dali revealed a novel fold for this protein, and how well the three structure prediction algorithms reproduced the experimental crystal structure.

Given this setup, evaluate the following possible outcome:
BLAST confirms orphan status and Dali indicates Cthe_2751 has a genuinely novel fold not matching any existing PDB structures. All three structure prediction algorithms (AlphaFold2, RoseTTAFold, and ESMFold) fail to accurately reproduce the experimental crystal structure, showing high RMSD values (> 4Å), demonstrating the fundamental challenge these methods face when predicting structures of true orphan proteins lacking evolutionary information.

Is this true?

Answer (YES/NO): NO